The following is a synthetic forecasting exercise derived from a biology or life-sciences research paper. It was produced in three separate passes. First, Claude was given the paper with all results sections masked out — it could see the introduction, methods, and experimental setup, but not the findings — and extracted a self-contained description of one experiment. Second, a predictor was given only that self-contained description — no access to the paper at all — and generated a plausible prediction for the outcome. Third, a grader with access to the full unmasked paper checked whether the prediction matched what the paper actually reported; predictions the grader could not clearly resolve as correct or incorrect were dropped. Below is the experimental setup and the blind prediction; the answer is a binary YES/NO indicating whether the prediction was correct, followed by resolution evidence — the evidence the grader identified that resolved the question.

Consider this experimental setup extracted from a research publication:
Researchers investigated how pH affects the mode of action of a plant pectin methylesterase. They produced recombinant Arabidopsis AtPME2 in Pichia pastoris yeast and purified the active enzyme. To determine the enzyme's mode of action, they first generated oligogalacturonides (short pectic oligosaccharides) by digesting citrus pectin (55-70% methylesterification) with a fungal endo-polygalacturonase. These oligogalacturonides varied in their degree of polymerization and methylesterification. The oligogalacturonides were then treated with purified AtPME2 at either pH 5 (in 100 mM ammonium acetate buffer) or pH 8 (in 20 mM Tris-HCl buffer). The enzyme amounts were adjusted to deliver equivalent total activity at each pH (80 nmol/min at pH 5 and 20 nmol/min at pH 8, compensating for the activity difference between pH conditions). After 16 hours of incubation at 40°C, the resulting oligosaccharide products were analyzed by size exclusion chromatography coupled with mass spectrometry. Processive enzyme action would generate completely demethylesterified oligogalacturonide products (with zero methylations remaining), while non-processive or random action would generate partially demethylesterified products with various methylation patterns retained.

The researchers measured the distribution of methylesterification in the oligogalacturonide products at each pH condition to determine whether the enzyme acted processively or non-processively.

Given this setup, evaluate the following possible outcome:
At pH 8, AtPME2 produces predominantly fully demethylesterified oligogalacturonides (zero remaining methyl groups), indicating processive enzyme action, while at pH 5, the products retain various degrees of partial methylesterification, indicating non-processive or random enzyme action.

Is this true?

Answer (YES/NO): YES